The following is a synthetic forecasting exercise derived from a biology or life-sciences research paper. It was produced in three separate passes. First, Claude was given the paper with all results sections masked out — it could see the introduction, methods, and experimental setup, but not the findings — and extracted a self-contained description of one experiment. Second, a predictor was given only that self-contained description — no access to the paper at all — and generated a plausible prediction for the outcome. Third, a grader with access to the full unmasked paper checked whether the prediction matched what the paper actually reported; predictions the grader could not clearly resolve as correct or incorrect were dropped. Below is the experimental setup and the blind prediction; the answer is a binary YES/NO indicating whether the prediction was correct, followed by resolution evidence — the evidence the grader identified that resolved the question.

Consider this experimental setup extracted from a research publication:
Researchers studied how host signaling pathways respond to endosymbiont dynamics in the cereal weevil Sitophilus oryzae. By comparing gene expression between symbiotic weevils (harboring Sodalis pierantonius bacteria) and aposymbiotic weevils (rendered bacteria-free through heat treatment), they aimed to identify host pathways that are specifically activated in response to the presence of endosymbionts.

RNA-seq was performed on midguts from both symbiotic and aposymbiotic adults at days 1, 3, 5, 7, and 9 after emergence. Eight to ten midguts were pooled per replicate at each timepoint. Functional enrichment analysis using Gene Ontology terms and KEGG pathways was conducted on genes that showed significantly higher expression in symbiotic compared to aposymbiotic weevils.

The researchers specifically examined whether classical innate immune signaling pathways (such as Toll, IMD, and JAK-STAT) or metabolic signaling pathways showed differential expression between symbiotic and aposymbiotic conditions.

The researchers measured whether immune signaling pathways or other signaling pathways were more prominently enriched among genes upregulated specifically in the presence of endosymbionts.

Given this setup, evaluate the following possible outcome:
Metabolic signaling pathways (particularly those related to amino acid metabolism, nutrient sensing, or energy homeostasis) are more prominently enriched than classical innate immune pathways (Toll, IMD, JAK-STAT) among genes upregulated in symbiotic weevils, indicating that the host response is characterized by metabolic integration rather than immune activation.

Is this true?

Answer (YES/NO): NO